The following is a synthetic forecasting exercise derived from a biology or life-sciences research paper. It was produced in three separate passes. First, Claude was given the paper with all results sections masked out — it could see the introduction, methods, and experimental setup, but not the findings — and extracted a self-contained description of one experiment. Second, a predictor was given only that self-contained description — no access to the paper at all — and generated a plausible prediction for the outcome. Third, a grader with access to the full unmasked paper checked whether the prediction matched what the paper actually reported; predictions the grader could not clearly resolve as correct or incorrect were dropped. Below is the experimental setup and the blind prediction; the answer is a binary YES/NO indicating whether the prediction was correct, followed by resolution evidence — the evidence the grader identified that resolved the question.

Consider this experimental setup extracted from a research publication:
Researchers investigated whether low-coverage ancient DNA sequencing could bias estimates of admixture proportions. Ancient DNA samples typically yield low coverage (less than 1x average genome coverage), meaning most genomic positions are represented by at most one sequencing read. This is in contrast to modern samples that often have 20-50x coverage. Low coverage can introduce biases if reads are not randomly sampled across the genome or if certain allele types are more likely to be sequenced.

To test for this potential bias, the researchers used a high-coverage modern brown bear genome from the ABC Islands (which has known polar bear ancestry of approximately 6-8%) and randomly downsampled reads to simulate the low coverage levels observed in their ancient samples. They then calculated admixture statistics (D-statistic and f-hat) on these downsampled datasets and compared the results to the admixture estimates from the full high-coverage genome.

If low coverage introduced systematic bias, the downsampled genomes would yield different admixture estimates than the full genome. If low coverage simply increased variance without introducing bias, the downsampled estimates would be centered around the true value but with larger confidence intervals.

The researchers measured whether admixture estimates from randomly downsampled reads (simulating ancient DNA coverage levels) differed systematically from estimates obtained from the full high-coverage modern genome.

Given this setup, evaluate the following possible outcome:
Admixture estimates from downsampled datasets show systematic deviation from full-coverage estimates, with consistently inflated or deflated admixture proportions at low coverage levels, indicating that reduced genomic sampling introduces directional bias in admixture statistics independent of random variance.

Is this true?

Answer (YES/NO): YES